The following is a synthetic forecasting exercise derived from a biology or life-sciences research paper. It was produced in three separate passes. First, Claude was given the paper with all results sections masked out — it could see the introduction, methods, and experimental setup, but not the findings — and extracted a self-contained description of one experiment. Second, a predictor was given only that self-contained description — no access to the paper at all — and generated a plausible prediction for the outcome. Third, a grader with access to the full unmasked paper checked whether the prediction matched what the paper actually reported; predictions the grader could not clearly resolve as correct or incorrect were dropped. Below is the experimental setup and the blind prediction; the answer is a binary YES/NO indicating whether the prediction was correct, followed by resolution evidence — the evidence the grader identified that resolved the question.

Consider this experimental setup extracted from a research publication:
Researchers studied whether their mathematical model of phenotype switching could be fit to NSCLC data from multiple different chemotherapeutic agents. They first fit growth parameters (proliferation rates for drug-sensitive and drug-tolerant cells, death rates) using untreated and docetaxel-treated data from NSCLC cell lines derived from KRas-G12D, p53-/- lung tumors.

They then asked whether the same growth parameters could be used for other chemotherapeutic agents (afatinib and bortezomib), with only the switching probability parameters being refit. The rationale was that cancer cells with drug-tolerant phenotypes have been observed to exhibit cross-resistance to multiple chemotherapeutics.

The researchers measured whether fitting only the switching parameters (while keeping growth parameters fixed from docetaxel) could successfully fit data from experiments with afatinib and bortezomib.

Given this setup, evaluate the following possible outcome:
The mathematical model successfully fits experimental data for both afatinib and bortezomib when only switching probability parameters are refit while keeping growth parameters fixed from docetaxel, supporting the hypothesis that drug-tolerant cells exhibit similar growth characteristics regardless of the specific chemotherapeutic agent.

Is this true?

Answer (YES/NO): YES